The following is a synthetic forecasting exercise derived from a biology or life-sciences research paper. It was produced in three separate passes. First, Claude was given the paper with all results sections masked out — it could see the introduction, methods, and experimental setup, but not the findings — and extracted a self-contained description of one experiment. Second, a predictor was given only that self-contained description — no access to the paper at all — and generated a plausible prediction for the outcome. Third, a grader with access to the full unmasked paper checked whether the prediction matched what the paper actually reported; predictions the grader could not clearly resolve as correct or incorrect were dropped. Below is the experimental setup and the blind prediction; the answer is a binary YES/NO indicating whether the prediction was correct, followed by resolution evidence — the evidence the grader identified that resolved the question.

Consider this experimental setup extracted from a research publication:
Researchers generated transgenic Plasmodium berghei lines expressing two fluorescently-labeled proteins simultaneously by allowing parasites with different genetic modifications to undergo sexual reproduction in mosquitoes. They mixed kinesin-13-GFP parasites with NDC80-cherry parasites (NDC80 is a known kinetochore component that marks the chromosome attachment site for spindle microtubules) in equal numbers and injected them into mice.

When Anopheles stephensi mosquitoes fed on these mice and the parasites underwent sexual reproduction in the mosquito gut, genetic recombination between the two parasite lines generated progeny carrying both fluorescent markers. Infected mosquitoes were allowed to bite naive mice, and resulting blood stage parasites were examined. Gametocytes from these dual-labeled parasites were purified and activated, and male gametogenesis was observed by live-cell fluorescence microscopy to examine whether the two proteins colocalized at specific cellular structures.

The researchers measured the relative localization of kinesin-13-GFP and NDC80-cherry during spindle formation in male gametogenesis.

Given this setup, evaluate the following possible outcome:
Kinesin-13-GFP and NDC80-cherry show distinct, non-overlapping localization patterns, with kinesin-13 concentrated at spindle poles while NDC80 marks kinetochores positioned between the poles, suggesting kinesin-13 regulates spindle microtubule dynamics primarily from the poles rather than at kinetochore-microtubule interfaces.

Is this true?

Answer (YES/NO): NO